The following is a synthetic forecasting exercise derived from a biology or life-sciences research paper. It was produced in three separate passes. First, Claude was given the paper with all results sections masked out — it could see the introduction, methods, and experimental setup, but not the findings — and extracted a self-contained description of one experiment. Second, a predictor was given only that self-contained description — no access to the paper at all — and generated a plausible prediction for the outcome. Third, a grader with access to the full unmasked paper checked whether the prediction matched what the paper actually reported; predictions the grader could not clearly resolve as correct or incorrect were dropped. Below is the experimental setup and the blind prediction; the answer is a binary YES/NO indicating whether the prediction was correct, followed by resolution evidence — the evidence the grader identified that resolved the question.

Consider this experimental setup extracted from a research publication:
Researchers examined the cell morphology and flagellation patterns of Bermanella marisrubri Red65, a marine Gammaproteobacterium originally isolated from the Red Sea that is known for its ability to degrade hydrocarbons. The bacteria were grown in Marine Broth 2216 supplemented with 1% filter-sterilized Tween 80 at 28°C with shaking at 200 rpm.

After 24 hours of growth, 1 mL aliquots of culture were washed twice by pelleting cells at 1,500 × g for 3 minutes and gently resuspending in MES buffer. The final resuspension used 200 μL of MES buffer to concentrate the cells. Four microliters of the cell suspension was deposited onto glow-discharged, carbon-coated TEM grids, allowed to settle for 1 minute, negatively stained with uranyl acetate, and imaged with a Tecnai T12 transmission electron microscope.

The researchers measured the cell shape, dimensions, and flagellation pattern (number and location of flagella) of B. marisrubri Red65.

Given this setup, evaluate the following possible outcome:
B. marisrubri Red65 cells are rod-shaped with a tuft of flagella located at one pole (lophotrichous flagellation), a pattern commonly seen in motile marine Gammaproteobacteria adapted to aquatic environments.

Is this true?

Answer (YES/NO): NO